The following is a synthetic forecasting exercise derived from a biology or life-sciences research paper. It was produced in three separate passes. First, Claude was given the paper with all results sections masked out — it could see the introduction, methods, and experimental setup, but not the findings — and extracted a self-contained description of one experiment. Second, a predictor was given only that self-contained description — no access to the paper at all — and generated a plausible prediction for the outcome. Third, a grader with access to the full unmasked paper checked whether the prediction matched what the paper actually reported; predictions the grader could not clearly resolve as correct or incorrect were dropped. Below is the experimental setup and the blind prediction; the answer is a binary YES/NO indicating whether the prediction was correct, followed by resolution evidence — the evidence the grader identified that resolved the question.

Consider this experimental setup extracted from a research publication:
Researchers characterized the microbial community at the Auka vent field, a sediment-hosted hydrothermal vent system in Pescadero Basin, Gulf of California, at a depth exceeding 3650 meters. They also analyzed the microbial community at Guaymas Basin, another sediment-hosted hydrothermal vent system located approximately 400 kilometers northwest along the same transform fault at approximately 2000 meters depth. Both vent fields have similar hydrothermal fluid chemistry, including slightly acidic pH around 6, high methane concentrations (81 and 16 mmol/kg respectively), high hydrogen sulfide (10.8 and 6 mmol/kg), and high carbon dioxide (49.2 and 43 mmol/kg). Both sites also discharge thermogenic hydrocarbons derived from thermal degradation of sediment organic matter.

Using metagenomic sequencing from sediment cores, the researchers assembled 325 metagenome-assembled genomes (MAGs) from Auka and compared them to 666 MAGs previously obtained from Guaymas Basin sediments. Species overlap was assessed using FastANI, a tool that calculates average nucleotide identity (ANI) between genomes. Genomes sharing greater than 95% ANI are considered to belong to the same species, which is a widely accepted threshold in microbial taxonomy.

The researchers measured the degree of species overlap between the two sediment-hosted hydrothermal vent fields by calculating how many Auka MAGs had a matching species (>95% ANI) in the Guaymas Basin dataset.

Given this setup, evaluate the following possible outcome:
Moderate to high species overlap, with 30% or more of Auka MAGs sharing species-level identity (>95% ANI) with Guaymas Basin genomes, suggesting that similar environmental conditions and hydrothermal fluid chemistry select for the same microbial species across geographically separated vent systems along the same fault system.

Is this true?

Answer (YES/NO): NO